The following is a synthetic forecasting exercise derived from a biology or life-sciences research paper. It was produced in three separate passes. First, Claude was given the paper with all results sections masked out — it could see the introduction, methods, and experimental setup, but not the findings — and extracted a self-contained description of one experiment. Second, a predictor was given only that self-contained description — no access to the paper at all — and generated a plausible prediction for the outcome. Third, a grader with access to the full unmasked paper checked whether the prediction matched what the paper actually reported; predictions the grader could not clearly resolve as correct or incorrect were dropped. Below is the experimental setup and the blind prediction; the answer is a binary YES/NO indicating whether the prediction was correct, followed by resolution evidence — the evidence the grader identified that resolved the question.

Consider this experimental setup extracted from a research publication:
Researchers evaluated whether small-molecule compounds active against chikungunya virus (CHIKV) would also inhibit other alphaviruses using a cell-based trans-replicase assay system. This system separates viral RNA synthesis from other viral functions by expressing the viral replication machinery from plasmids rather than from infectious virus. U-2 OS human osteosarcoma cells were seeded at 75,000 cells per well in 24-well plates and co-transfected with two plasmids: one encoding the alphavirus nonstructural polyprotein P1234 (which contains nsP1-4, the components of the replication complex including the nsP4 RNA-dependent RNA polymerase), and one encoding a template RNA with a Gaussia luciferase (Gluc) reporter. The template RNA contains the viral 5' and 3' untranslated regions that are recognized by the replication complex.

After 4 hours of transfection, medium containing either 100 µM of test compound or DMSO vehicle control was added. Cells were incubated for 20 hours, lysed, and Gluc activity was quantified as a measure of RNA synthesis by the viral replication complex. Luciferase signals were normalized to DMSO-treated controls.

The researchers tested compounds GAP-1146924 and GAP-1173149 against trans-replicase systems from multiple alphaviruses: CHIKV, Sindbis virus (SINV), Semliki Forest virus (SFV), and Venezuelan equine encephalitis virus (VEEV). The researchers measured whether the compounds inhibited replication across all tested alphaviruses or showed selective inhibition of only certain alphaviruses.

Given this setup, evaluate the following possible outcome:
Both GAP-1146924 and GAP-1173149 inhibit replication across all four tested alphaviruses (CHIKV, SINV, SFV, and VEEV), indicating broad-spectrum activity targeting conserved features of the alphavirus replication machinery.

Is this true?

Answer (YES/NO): NO